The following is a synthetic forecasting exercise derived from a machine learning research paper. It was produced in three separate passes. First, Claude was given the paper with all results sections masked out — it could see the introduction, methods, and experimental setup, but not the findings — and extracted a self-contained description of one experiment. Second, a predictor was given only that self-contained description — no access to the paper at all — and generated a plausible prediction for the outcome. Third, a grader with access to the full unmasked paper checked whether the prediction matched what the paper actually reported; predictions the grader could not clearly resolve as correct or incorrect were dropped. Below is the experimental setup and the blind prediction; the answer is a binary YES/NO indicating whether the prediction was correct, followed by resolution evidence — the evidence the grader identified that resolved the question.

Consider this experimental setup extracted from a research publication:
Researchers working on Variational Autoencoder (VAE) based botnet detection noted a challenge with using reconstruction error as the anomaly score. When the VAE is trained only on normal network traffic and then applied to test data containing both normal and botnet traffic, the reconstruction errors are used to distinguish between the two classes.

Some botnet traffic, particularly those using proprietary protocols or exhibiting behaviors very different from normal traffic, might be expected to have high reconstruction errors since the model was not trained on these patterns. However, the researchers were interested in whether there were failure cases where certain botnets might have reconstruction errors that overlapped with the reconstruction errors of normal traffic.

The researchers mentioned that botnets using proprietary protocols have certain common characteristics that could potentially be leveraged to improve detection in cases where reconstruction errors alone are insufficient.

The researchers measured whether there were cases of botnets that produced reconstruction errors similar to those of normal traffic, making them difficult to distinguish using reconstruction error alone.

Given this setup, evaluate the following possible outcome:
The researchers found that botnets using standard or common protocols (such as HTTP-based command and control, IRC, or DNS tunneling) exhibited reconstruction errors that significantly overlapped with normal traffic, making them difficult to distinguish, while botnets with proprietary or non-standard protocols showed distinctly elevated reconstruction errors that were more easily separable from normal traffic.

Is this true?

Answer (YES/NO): NO